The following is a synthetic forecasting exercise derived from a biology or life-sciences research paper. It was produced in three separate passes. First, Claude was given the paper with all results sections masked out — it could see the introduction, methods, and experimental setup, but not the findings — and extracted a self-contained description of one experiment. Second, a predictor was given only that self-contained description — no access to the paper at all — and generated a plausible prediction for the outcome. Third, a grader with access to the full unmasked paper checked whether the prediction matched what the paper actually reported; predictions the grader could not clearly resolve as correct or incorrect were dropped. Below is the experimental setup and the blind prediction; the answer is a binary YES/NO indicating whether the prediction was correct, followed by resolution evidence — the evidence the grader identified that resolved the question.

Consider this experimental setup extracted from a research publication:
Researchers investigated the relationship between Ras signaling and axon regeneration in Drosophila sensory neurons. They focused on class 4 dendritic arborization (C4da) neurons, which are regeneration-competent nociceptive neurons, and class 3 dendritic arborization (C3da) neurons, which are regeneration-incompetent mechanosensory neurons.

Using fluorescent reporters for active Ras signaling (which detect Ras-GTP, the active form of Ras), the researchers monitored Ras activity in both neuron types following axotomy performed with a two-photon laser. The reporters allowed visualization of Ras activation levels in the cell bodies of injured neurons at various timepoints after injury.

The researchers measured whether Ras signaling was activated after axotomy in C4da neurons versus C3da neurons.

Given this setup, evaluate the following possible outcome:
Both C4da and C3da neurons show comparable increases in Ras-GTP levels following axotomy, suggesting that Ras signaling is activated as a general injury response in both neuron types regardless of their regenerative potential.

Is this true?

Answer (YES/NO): NO